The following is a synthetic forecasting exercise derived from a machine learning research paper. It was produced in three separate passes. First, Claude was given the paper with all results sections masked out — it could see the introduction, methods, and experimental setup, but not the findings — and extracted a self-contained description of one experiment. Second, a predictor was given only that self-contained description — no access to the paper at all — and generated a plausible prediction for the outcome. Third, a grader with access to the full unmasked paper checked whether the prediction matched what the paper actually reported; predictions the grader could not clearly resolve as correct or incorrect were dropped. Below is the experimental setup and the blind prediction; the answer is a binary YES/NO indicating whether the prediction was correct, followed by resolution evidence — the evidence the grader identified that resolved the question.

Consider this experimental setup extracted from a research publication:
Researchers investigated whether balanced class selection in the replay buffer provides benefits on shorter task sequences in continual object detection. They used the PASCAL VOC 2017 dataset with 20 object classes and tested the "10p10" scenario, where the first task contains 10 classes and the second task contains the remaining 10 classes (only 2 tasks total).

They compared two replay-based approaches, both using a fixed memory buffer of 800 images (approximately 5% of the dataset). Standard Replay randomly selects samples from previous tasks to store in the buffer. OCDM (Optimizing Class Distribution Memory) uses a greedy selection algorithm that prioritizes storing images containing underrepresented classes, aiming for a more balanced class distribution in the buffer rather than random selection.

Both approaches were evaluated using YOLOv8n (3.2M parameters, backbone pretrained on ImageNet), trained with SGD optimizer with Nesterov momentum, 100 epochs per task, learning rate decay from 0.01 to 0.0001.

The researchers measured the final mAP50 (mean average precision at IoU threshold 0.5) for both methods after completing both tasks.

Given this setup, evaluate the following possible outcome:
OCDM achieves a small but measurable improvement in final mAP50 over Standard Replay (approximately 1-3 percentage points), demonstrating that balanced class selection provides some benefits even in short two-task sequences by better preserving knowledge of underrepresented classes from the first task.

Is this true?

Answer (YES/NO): YES